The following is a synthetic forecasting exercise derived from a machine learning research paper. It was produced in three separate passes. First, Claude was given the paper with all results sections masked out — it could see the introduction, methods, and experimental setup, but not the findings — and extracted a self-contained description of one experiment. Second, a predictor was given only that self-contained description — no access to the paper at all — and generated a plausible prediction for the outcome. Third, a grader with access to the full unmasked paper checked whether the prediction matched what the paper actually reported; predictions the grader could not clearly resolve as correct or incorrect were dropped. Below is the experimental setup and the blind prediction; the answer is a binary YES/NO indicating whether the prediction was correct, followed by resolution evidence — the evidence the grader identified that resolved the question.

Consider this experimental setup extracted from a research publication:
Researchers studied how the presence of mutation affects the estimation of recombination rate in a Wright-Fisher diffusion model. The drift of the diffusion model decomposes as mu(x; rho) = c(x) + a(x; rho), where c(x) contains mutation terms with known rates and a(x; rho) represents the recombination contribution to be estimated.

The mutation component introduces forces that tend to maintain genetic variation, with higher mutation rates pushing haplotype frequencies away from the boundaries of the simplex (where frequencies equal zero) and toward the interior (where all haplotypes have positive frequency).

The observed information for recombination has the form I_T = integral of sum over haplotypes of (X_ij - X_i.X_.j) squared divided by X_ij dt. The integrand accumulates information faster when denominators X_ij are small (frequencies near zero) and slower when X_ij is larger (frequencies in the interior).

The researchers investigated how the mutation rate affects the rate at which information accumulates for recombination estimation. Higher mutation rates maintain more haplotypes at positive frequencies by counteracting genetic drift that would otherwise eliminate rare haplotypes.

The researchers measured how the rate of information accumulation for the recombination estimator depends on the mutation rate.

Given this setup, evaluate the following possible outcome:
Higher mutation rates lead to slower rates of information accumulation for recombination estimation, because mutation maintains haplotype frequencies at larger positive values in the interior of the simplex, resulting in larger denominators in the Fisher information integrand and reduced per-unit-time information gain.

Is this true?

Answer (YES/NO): YES